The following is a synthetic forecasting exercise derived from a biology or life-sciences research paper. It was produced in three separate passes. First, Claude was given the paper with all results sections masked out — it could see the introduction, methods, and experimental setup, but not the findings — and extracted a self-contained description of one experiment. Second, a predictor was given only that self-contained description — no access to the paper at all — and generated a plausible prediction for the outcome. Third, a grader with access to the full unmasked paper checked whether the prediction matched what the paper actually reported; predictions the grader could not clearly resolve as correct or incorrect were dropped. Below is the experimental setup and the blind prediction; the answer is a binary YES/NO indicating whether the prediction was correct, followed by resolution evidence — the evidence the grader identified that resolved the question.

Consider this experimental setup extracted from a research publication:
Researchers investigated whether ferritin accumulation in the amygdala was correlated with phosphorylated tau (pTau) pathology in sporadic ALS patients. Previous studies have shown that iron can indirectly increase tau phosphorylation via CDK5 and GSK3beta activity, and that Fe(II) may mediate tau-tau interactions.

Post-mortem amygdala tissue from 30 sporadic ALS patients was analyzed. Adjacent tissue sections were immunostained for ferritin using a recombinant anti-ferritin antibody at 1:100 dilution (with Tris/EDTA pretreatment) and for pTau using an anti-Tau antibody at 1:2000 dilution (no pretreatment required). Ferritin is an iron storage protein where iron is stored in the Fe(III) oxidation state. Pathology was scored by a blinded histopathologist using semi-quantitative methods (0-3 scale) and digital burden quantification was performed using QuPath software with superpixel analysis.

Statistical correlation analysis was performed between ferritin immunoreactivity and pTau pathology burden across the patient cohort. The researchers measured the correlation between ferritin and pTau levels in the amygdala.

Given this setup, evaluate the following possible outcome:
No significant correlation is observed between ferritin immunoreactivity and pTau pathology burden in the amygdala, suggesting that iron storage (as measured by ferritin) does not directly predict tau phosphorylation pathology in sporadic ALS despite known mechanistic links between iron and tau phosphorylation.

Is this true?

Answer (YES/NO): YES